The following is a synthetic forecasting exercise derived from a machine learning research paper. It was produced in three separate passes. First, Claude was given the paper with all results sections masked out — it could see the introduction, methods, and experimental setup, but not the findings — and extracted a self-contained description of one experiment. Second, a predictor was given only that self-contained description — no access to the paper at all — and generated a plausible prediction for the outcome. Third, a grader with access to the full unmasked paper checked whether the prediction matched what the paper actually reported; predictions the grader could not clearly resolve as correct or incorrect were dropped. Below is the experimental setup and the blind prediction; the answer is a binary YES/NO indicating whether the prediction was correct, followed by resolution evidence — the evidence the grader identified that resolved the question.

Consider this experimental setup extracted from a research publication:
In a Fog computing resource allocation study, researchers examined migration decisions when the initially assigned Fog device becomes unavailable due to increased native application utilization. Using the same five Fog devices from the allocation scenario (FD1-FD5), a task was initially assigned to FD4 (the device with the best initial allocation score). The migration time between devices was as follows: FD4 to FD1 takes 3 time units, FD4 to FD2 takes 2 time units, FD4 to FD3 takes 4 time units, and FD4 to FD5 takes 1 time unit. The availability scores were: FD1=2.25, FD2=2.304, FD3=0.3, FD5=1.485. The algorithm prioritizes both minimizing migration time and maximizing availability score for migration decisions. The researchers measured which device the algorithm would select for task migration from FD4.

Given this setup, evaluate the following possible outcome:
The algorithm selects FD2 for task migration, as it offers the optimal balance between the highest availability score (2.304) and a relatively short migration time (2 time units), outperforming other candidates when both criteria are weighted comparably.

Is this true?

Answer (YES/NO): NO